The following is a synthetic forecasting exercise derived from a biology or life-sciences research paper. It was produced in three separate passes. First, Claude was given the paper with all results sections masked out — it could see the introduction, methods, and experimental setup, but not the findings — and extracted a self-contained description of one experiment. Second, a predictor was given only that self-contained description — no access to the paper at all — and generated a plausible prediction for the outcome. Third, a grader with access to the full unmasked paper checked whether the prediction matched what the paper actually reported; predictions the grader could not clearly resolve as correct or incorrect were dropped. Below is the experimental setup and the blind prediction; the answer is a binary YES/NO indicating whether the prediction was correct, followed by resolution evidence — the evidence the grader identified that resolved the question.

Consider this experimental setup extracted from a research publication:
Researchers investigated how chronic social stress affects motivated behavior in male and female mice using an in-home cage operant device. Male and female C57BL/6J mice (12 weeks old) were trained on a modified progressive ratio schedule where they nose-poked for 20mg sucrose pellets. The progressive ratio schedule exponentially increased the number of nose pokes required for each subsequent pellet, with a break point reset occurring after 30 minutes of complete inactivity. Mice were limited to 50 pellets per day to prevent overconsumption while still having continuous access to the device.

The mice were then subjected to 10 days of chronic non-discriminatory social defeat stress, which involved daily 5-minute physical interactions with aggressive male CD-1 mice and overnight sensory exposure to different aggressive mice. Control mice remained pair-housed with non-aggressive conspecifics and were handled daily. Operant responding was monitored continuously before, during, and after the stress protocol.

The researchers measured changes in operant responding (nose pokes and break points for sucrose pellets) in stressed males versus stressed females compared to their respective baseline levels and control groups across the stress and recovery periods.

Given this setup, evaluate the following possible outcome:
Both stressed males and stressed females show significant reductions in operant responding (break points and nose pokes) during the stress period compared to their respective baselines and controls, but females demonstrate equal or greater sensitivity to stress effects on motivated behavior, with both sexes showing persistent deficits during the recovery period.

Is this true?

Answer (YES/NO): NO